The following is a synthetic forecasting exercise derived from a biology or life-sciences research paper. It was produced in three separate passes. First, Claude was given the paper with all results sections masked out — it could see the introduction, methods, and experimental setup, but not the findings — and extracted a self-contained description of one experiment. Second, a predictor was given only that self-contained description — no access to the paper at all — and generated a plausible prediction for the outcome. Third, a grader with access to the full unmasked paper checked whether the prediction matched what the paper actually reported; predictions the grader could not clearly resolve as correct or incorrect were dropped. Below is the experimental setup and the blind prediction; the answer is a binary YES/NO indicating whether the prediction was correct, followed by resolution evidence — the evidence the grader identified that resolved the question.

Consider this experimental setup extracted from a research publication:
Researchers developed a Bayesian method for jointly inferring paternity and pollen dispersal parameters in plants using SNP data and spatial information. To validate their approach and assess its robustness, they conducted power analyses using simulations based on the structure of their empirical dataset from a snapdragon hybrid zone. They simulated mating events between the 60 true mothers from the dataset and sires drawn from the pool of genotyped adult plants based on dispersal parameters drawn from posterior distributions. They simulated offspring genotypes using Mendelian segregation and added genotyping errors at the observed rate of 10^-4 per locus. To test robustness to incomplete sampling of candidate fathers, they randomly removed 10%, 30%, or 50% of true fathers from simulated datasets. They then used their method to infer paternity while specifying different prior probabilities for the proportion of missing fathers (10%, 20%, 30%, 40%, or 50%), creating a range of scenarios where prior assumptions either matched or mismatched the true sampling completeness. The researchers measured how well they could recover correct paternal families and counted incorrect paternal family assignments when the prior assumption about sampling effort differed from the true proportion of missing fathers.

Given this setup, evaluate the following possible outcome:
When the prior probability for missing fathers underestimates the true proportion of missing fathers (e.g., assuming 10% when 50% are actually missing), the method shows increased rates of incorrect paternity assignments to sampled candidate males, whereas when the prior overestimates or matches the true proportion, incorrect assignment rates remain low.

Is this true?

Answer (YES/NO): NO